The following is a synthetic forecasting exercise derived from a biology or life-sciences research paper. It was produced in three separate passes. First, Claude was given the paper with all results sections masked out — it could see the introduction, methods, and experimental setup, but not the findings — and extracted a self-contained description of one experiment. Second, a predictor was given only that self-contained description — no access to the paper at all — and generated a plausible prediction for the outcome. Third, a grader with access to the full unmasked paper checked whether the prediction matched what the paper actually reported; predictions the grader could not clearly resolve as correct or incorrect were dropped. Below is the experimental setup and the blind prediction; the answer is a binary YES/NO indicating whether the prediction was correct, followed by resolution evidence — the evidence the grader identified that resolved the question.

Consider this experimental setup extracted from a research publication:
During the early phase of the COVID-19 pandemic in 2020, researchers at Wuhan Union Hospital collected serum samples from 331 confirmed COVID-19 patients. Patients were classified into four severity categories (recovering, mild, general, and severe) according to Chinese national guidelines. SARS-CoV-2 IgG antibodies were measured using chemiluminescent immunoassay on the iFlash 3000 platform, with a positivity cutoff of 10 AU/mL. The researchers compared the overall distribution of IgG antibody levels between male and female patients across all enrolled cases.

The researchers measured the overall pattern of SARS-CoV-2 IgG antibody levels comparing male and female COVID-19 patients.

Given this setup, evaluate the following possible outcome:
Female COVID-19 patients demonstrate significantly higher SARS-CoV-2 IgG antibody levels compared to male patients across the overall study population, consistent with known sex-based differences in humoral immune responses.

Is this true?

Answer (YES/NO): NO